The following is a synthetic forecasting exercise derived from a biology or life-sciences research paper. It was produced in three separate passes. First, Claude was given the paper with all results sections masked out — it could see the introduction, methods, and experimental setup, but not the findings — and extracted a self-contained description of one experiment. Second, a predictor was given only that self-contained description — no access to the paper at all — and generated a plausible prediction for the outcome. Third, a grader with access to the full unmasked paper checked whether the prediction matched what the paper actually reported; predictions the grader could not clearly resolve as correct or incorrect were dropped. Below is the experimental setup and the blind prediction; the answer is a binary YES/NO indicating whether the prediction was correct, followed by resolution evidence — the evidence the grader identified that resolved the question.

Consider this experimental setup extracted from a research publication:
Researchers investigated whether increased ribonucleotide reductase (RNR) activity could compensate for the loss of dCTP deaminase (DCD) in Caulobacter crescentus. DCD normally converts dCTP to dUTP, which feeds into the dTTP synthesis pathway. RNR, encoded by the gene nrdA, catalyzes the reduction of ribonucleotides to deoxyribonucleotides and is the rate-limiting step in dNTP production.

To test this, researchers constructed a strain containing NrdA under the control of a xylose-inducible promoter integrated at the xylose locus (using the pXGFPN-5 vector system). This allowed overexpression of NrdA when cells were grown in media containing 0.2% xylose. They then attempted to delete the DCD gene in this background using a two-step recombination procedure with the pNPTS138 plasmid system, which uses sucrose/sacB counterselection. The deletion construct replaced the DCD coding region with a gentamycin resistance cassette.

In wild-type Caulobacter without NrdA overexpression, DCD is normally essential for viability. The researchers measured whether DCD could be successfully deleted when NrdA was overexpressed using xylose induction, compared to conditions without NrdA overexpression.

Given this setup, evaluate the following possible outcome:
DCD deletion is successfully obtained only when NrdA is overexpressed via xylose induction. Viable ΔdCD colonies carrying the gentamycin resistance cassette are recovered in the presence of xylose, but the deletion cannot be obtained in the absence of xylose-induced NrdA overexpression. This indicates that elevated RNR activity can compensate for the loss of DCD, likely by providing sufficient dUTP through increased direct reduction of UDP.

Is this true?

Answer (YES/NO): YES